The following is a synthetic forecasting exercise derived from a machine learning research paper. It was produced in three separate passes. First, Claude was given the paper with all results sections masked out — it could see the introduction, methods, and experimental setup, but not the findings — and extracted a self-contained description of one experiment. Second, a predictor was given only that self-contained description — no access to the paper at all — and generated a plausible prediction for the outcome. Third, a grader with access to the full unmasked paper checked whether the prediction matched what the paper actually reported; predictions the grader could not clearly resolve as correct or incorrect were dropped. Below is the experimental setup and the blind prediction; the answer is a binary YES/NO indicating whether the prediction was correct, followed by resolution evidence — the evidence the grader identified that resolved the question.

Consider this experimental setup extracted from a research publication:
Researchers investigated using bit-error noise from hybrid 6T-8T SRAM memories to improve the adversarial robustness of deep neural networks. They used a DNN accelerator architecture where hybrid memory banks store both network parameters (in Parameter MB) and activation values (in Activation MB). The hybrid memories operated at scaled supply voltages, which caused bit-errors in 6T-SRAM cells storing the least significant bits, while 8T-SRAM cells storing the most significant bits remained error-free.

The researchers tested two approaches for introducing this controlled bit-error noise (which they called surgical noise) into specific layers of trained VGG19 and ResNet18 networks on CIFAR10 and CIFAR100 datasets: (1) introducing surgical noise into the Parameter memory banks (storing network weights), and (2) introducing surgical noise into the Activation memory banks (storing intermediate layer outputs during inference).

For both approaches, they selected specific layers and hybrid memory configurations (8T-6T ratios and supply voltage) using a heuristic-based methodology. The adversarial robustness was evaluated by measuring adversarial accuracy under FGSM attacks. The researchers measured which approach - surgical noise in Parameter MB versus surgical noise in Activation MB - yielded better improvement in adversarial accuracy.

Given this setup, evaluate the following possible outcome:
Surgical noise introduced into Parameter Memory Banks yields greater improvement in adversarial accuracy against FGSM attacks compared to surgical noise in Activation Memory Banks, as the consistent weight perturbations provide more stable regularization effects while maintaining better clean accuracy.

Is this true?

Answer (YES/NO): NO